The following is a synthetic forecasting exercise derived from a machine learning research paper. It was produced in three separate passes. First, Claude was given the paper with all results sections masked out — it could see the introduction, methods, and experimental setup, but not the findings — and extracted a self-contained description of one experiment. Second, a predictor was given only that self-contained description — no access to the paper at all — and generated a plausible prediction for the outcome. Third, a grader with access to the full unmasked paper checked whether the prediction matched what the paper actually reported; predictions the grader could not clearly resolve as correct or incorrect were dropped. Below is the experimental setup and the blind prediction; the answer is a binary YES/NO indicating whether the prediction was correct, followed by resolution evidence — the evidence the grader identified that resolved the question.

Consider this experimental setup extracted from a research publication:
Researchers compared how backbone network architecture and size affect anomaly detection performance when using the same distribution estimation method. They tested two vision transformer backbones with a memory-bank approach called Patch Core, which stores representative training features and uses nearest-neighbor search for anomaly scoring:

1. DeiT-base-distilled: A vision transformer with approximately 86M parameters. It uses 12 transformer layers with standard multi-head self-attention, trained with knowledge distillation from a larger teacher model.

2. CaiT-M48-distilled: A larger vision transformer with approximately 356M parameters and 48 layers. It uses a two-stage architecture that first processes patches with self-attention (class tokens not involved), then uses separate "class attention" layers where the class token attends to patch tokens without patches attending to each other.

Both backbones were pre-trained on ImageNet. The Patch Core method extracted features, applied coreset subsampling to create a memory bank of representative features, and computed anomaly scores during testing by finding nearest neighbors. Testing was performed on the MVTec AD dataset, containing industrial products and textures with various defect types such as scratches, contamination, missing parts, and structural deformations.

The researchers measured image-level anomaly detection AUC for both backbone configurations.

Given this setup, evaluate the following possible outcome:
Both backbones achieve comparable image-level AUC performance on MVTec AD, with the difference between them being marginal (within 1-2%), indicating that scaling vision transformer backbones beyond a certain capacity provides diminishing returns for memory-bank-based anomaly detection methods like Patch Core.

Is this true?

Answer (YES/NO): NO